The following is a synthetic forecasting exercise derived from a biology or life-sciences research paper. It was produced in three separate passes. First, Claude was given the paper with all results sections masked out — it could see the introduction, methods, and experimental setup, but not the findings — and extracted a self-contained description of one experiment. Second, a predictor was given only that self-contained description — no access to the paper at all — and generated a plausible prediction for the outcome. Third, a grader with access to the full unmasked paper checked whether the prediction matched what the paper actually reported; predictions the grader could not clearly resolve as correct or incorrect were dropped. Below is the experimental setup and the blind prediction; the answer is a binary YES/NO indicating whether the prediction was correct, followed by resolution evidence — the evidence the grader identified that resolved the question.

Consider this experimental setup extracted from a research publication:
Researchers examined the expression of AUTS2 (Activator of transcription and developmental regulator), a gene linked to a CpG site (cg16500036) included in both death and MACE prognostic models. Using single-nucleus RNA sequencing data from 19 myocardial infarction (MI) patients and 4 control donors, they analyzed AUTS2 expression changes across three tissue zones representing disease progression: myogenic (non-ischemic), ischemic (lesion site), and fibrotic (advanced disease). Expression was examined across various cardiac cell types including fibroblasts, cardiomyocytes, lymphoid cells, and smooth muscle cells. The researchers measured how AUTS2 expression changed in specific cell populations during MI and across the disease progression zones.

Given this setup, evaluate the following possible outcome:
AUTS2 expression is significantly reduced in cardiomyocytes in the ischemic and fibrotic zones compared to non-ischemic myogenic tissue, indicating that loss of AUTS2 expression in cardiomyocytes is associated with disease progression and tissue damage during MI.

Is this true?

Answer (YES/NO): NO